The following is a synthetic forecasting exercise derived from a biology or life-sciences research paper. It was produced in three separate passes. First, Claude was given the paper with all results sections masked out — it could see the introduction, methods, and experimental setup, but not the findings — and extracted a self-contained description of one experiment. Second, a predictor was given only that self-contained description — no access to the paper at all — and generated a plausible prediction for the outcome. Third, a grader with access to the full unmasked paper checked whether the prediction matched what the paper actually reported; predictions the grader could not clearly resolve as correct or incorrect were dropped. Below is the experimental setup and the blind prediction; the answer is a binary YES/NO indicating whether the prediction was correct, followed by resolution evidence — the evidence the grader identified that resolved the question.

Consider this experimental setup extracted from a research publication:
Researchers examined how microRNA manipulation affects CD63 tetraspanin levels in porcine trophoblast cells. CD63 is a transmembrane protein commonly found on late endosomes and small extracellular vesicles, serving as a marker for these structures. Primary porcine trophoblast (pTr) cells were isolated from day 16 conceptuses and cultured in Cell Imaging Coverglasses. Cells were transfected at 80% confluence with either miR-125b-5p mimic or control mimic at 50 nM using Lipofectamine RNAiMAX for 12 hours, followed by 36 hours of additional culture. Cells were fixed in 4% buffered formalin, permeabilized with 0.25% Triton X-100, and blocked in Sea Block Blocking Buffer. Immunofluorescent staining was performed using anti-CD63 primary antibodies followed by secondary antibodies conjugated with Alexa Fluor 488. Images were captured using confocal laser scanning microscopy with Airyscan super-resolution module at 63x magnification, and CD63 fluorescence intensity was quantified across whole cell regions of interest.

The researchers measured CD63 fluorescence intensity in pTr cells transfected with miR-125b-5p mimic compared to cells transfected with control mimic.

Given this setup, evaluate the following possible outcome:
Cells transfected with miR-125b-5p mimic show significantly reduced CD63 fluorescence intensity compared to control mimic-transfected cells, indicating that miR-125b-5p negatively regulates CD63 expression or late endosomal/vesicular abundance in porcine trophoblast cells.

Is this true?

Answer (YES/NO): NO